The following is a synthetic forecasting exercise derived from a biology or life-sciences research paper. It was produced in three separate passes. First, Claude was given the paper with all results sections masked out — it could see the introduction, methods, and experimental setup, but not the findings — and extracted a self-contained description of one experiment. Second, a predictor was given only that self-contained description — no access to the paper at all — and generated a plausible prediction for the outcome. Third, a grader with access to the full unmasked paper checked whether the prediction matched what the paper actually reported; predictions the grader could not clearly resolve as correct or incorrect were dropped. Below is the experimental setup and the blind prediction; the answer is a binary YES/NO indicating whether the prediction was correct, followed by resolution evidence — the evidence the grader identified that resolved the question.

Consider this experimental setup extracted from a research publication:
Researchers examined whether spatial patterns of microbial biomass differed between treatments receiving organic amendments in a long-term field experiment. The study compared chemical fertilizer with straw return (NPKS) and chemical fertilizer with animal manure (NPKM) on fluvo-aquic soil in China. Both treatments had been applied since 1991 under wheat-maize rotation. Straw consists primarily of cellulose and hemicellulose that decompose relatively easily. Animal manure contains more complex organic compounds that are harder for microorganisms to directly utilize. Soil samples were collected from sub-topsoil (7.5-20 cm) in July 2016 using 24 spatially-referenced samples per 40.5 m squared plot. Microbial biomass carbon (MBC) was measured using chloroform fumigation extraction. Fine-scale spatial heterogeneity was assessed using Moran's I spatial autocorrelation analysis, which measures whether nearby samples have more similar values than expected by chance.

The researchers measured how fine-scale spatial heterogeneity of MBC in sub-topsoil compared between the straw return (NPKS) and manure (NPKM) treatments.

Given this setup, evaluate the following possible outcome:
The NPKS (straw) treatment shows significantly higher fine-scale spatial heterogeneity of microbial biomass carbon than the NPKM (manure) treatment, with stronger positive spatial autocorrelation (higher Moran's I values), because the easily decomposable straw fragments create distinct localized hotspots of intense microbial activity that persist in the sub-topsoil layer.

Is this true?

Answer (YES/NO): NO